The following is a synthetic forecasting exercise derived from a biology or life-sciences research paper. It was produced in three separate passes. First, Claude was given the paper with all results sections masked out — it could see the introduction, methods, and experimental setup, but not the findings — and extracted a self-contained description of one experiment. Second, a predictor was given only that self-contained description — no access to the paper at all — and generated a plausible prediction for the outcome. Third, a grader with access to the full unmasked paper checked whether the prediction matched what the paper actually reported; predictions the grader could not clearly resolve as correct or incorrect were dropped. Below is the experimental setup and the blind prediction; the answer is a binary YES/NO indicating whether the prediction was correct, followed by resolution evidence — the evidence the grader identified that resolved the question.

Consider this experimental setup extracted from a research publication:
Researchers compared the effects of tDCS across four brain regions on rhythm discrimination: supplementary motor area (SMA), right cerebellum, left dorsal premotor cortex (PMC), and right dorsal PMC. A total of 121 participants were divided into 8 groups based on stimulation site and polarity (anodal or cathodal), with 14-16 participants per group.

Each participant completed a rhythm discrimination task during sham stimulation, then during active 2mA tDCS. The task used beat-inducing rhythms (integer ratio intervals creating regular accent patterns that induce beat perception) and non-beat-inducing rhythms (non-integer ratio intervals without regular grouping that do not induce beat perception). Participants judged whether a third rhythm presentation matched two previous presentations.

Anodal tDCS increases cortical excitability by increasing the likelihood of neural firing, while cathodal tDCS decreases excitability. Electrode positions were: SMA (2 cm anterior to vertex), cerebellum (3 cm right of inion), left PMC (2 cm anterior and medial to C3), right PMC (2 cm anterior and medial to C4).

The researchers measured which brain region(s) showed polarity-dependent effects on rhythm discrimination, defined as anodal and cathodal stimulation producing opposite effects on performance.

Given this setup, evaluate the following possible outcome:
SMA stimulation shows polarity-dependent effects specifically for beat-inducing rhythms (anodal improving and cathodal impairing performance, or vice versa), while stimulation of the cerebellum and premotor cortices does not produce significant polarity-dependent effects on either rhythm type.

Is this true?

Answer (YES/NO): NO